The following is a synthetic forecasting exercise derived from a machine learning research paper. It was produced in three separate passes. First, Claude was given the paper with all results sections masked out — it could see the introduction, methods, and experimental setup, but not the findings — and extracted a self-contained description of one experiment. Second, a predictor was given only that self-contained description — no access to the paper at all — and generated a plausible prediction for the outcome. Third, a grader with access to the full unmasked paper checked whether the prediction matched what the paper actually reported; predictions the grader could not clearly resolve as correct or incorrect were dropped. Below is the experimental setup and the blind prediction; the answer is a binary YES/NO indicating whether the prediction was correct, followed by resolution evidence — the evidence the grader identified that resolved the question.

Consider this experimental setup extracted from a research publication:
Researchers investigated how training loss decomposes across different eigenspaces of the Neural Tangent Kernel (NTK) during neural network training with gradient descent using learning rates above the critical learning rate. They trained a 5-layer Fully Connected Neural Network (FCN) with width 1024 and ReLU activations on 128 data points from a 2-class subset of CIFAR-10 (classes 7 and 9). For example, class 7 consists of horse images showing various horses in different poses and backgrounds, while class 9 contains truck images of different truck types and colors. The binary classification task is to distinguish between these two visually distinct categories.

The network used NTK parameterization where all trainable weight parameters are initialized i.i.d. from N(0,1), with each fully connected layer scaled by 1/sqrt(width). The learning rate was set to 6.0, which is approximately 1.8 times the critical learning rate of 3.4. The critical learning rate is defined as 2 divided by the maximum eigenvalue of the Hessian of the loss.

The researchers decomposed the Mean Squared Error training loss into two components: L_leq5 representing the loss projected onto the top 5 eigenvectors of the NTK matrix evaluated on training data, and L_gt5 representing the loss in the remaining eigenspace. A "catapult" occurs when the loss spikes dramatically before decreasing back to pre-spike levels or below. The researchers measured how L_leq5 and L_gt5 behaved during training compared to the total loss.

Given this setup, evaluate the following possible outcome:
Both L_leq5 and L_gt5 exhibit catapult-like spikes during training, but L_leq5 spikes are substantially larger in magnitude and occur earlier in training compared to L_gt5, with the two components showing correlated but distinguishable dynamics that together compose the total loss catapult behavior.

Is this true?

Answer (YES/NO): NO